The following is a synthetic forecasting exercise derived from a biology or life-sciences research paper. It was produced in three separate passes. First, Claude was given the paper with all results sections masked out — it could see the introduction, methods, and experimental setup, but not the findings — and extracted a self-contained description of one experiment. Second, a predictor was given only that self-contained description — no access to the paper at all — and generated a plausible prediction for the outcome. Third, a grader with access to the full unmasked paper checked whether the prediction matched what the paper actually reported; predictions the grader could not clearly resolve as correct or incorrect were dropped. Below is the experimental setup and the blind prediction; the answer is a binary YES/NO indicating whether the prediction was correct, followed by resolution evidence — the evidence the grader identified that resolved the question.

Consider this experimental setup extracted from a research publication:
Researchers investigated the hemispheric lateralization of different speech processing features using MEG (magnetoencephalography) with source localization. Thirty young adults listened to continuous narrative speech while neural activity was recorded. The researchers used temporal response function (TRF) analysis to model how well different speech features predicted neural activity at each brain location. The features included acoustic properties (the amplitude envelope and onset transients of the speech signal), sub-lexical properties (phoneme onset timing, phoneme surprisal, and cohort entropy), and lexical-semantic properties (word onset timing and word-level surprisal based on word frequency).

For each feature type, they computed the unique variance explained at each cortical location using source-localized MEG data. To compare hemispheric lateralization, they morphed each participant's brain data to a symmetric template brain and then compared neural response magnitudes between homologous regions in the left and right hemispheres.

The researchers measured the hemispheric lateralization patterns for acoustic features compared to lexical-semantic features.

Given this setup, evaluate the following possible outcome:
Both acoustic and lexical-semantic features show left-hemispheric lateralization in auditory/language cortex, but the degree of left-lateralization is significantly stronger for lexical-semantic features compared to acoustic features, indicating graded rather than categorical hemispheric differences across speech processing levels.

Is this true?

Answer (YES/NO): NO